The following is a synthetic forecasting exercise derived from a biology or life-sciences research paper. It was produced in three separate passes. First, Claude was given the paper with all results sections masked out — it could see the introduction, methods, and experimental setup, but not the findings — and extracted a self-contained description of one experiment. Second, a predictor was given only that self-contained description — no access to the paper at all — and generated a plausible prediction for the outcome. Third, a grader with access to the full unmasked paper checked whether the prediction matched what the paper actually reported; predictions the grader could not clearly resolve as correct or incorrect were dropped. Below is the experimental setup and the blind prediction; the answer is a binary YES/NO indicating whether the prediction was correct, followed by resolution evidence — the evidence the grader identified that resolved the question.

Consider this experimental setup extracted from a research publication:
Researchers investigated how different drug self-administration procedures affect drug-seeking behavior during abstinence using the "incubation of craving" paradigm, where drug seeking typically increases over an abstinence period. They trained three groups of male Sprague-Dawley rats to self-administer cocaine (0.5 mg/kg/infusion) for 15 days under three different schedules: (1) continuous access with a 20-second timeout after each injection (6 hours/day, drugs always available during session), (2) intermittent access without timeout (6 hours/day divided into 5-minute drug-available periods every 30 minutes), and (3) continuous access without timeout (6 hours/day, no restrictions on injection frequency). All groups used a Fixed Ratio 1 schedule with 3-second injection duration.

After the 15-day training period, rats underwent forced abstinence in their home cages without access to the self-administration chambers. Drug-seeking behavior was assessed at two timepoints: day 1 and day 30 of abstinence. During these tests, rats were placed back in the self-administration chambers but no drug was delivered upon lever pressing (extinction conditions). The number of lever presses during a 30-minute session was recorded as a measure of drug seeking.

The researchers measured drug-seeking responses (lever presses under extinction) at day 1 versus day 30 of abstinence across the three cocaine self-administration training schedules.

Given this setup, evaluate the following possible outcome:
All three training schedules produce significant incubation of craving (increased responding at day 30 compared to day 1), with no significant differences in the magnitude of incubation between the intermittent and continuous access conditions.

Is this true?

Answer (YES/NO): NO